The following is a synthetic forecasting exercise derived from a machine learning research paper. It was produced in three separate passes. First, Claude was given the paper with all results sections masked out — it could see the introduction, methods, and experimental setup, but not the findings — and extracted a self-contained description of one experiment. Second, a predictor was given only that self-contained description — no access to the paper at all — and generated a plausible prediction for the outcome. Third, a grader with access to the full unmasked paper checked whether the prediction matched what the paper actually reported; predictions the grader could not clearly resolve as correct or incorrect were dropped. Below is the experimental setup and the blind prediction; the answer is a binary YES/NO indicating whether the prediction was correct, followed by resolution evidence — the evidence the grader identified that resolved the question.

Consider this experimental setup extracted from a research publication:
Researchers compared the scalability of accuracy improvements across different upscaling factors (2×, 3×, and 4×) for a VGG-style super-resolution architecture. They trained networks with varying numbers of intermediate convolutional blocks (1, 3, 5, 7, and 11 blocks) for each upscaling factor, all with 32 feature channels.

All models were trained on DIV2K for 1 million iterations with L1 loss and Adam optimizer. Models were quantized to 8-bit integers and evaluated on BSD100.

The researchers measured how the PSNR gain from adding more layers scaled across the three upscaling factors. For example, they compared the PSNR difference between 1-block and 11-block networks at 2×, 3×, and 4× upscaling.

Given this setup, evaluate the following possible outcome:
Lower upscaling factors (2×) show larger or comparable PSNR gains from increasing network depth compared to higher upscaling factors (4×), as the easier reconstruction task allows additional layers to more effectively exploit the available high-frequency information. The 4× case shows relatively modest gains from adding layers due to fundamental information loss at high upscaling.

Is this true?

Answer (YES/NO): YES